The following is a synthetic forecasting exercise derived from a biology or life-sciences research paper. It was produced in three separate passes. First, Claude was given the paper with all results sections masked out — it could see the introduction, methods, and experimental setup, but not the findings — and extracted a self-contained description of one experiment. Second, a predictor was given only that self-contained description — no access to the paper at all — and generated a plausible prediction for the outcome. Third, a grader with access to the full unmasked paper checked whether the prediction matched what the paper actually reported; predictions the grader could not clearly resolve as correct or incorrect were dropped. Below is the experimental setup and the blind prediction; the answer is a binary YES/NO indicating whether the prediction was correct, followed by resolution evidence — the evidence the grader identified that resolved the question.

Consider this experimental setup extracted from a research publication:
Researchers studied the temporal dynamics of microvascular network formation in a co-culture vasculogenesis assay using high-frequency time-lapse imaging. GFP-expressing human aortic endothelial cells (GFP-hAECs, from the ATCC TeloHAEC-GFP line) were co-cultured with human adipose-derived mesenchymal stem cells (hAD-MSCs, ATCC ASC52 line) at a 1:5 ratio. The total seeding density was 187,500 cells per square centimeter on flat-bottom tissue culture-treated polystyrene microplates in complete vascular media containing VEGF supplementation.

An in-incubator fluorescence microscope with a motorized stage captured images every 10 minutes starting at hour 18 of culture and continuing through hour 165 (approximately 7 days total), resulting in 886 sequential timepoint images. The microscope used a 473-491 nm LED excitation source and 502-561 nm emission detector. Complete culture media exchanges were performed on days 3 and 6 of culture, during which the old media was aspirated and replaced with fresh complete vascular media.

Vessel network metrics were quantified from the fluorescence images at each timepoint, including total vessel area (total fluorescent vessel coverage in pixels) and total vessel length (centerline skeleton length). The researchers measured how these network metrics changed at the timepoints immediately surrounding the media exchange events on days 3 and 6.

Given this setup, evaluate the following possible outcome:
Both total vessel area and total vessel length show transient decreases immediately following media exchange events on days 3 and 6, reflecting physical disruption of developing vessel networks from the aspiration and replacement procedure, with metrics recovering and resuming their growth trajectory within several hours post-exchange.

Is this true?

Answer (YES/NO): NO